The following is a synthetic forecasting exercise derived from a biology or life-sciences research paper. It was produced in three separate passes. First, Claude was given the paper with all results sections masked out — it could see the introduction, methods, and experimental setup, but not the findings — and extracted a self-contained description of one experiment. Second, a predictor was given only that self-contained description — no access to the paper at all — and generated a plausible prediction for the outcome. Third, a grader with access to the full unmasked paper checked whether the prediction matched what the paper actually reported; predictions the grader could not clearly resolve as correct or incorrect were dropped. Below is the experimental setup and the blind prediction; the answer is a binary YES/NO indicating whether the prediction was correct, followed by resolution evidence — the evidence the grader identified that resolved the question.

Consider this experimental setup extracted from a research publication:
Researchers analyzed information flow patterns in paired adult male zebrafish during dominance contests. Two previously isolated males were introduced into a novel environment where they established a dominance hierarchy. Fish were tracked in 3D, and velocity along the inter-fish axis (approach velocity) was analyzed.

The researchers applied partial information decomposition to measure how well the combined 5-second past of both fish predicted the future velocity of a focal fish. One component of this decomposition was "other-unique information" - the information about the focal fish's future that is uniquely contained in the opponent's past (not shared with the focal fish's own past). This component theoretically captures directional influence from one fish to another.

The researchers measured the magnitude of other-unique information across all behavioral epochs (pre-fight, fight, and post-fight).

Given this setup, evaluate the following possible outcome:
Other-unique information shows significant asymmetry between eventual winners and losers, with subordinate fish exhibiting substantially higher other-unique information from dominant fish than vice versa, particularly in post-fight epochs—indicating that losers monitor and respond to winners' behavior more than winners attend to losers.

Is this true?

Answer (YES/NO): NO